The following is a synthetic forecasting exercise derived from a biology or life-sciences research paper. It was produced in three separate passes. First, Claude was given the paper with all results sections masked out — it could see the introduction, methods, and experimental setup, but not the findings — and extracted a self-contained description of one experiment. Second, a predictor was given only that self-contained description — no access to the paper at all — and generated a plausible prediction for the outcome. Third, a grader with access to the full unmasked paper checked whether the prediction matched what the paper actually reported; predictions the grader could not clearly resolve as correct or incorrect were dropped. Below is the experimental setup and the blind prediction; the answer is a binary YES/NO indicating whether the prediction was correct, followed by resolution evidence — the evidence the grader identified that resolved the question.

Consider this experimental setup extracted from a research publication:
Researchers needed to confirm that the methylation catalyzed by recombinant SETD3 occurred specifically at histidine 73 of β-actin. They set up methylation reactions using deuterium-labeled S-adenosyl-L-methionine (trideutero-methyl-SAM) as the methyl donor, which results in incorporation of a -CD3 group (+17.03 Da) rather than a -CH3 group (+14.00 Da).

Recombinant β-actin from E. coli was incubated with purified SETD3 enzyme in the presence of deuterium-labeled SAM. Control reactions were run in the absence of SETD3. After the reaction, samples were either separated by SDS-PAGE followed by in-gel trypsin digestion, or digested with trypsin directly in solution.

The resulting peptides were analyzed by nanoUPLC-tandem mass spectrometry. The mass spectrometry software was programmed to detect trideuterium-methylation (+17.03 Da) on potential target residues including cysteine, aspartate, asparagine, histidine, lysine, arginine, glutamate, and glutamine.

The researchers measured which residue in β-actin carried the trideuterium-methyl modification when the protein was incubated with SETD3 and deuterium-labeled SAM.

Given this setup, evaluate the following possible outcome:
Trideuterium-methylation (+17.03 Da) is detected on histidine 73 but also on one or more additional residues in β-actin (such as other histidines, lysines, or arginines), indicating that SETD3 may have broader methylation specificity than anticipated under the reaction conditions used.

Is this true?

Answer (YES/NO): NO